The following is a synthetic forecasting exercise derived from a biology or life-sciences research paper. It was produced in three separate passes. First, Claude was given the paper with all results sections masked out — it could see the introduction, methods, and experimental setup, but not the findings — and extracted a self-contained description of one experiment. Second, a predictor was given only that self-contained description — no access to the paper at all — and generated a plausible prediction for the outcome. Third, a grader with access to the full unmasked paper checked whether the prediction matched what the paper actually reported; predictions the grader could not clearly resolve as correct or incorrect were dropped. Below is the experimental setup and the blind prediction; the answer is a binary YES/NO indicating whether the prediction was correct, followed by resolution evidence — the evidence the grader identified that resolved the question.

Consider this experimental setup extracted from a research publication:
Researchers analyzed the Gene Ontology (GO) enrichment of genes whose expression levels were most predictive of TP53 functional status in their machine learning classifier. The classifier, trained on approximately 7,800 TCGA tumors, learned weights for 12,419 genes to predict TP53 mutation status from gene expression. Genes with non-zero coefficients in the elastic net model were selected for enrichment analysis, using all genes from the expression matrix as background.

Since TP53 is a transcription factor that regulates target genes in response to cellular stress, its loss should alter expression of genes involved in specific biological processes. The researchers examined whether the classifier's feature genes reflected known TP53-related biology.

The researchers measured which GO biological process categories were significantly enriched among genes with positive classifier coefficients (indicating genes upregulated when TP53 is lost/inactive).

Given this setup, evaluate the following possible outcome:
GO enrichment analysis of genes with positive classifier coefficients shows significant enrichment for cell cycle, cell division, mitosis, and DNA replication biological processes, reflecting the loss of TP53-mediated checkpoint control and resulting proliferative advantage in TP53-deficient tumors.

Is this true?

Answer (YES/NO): NO